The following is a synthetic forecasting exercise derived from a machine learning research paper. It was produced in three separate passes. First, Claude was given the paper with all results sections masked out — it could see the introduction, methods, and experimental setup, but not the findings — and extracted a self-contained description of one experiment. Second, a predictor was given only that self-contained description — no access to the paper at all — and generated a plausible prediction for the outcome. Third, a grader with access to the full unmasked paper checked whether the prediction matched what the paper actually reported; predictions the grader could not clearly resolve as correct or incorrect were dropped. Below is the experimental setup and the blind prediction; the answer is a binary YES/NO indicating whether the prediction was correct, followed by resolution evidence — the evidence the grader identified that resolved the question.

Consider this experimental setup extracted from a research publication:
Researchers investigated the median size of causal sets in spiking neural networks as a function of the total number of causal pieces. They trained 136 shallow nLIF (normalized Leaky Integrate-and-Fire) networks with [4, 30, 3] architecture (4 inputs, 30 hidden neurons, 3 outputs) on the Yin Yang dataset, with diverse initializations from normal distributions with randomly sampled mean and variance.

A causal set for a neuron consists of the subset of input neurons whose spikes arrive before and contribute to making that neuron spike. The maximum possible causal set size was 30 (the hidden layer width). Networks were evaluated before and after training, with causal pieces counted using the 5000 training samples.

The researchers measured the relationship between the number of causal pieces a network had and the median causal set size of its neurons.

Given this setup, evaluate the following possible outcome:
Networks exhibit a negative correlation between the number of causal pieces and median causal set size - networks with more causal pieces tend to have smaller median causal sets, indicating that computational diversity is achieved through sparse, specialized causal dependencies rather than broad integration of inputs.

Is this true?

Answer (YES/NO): NO